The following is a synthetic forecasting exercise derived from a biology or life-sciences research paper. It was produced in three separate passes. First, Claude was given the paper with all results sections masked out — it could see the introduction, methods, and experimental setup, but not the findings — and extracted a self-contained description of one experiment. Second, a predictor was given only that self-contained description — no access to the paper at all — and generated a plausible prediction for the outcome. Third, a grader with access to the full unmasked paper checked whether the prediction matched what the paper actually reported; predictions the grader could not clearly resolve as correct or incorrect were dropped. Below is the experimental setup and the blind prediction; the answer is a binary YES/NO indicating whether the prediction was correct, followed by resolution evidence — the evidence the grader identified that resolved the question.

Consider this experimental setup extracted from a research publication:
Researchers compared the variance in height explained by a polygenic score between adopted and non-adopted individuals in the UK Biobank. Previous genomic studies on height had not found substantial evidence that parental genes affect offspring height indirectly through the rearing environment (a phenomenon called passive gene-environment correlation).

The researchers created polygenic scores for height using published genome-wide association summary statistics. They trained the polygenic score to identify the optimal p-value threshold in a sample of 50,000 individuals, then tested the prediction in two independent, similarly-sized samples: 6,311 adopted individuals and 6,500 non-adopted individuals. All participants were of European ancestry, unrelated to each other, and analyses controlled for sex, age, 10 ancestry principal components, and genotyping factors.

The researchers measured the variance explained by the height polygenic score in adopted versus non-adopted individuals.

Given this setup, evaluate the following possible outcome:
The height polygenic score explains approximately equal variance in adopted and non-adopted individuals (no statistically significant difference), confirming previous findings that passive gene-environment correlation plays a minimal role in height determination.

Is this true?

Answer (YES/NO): YES